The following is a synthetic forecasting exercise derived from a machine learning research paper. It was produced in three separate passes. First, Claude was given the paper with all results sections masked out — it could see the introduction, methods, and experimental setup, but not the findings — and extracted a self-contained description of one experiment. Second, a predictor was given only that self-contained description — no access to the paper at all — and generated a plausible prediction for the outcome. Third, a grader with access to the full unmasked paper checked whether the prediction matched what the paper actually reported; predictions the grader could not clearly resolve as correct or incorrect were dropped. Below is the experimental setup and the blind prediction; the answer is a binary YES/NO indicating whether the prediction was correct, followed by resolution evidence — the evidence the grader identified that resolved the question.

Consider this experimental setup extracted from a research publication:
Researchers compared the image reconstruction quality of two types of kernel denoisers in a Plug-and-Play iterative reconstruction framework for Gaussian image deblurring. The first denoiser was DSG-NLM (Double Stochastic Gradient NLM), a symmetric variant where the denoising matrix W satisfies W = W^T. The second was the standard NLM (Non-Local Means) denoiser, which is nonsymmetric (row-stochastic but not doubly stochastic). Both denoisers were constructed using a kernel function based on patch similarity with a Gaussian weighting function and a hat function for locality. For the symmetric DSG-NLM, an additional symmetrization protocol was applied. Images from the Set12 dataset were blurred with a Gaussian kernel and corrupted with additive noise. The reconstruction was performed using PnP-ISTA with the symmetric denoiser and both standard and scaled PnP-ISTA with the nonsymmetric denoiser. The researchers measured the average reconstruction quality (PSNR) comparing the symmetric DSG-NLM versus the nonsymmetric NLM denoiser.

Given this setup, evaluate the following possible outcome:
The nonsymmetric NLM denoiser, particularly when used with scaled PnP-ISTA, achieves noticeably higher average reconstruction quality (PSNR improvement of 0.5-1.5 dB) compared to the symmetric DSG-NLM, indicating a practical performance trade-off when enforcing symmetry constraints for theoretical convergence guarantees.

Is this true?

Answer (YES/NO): NO